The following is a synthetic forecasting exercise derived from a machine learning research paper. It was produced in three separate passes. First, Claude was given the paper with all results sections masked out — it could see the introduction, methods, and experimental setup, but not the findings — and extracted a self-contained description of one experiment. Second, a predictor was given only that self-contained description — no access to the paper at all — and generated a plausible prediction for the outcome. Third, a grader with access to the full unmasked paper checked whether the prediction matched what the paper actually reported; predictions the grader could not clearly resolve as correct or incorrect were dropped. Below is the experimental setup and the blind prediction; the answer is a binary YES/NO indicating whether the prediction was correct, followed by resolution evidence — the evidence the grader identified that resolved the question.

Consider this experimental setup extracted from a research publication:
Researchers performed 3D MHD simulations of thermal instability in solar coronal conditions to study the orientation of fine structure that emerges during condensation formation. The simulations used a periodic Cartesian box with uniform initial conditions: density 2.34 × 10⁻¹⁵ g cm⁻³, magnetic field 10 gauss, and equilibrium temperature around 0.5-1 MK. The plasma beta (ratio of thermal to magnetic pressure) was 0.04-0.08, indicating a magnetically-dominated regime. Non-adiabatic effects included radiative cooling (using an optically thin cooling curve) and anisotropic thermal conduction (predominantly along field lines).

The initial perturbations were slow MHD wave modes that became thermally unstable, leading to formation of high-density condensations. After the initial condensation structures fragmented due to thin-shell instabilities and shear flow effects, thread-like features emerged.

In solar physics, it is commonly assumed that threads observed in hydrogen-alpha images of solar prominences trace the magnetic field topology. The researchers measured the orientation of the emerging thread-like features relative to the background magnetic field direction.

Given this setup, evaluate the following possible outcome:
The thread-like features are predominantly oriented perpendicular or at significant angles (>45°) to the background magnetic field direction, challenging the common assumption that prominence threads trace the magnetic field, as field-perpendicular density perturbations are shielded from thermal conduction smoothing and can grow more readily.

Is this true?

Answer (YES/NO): YES